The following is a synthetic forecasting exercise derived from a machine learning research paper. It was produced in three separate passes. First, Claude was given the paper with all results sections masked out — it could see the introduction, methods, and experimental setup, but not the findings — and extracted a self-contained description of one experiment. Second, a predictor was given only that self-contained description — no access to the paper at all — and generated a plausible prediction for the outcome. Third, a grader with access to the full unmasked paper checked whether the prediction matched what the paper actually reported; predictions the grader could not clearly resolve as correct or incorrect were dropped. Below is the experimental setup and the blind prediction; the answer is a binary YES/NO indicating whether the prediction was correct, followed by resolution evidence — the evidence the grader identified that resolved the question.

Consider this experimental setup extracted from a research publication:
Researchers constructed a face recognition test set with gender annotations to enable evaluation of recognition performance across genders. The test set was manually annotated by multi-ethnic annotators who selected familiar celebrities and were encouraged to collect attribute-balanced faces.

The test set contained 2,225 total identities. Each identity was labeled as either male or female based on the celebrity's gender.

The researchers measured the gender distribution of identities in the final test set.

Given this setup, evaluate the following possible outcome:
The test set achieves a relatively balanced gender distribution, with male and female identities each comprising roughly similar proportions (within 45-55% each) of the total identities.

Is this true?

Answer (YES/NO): NO